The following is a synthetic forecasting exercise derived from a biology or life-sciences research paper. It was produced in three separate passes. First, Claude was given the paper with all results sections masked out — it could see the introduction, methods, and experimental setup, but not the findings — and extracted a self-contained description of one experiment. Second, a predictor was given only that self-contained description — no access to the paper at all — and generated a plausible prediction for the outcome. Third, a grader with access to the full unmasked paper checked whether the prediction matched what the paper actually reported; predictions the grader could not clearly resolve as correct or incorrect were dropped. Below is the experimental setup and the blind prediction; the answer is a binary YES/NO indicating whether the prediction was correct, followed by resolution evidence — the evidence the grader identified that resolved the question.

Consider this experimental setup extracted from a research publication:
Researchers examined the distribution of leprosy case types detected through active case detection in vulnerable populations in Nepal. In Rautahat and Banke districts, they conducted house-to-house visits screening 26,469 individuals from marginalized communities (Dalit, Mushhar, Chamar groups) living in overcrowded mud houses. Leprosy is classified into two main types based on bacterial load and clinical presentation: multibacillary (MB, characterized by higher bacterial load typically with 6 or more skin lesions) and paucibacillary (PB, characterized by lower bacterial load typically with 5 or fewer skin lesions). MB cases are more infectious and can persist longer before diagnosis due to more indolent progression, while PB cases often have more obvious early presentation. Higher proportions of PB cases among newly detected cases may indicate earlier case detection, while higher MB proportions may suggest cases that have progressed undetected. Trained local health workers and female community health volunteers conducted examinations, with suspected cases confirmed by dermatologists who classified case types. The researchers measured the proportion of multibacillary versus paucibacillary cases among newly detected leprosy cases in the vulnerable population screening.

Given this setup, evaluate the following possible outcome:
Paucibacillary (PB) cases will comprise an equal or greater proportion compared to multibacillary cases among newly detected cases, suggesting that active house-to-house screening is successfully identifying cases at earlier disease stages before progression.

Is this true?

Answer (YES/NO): YES